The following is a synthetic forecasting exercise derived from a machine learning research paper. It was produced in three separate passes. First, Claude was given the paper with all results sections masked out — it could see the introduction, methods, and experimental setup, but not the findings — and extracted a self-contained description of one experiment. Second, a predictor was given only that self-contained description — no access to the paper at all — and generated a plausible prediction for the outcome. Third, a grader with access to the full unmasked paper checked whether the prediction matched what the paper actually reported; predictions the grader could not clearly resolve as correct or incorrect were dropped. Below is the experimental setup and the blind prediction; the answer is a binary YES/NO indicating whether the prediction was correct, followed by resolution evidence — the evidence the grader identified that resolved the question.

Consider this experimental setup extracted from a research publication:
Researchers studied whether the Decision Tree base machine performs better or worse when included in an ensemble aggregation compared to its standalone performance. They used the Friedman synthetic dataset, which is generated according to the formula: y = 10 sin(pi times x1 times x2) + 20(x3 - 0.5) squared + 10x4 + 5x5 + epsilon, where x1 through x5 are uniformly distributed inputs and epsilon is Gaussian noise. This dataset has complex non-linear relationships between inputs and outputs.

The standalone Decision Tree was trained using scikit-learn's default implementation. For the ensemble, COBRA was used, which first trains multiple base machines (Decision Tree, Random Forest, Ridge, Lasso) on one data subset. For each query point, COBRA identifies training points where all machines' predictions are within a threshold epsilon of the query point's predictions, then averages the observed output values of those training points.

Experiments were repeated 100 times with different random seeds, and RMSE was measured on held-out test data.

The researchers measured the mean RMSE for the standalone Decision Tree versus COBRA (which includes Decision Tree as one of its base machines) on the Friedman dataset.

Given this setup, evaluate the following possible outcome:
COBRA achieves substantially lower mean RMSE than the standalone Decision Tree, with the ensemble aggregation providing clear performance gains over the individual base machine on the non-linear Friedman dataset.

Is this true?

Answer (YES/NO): YES